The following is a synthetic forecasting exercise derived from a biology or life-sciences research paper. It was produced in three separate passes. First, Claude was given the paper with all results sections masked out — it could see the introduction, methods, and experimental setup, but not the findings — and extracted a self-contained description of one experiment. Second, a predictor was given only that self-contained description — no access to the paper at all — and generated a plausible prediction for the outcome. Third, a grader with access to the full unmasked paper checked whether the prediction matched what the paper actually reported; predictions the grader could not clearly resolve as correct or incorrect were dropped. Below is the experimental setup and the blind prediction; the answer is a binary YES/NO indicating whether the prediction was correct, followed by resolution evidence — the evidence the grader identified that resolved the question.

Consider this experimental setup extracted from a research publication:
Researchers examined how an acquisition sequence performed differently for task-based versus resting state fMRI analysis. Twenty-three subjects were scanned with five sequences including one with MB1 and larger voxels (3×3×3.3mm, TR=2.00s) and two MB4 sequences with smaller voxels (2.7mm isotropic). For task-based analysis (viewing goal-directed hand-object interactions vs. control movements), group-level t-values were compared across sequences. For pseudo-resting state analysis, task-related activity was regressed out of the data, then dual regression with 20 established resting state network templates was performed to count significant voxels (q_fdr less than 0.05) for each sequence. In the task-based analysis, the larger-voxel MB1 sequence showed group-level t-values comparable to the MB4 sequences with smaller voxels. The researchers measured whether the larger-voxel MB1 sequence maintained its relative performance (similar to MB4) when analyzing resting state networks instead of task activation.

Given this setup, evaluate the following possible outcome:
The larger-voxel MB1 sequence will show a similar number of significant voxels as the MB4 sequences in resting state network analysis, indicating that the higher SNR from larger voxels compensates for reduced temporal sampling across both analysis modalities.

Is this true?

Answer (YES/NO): NO